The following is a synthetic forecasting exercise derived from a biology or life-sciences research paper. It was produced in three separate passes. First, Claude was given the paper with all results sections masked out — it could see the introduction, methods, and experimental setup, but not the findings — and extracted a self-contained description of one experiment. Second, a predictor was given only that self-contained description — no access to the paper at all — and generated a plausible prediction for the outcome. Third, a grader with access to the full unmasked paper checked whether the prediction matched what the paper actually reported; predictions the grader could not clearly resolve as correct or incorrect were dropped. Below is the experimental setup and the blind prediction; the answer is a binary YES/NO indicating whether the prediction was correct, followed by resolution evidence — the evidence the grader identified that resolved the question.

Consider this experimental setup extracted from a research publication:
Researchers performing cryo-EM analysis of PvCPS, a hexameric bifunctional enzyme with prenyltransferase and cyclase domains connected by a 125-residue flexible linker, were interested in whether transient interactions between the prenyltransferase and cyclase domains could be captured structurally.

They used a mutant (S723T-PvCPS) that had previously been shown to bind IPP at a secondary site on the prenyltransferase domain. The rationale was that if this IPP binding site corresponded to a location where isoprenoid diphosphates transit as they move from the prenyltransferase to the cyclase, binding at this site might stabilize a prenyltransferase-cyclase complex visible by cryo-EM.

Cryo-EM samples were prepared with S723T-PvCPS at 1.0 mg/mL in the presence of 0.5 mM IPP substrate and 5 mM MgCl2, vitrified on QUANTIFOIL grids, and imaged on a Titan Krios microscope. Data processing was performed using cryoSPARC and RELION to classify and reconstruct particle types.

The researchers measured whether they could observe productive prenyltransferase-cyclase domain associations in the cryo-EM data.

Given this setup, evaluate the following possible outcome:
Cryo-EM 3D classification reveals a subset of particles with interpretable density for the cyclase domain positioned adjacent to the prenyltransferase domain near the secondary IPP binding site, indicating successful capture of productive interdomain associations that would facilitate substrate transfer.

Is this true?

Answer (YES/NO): NO